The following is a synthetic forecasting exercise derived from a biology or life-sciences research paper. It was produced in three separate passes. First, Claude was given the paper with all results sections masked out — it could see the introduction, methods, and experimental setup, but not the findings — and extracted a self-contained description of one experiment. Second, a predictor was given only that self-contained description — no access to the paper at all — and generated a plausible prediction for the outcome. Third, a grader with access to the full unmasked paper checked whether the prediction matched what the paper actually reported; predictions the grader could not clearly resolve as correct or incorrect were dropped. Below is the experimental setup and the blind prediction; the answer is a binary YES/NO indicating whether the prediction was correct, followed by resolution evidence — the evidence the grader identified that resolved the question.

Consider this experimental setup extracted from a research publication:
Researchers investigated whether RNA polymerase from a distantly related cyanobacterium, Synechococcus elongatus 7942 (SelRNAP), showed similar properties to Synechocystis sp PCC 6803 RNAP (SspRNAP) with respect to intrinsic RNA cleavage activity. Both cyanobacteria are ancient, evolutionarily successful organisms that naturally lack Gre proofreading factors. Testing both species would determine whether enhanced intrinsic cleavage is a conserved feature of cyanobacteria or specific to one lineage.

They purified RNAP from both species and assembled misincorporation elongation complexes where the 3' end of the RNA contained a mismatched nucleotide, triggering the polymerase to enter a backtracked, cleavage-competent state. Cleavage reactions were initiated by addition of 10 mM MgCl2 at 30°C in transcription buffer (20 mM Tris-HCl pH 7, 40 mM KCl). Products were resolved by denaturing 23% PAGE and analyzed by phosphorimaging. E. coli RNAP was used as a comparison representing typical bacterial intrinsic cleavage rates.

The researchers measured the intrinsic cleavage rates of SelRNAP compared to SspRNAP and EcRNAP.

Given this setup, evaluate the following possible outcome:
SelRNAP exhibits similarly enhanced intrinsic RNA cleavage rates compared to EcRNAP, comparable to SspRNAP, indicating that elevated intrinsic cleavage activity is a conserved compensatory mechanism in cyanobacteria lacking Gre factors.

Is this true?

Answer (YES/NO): YES